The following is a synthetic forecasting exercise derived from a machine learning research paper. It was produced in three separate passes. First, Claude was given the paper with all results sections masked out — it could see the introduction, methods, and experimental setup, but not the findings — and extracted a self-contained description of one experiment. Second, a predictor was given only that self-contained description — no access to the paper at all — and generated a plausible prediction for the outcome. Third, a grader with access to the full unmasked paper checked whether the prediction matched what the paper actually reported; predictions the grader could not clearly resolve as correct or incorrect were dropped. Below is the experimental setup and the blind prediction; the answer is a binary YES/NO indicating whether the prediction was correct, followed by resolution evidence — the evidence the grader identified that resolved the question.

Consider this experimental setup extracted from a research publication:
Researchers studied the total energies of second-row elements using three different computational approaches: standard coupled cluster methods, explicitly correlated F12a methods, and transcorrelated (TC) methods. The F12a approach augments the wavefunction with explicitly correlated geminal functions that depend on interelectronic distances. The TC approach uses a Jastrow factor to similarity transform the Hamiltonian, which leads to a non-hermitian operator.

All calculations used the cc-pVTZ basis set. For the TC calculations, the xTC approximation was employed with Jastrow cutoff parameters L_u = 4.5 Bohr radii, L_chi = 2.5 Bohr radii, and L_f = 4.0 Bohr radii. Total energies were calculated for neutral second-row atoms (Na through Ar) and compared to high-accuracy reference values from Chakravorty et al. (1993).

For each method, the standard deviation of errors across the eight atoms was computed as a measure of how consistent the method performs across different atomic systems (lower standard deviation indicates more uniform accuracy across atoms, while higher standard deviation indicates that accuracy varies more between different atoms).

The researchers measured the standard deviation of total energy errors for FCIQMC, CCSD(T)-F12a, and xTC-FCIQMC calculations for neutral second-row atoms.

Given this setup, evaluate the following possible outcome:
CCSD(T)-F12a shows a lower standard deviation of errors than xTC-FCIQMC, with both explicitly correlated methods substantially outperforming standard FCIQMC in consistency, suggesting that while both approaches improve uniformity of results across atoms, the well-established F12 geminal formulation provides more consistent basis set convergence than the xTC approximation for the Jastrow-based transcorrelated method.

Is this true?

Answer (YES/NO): NO